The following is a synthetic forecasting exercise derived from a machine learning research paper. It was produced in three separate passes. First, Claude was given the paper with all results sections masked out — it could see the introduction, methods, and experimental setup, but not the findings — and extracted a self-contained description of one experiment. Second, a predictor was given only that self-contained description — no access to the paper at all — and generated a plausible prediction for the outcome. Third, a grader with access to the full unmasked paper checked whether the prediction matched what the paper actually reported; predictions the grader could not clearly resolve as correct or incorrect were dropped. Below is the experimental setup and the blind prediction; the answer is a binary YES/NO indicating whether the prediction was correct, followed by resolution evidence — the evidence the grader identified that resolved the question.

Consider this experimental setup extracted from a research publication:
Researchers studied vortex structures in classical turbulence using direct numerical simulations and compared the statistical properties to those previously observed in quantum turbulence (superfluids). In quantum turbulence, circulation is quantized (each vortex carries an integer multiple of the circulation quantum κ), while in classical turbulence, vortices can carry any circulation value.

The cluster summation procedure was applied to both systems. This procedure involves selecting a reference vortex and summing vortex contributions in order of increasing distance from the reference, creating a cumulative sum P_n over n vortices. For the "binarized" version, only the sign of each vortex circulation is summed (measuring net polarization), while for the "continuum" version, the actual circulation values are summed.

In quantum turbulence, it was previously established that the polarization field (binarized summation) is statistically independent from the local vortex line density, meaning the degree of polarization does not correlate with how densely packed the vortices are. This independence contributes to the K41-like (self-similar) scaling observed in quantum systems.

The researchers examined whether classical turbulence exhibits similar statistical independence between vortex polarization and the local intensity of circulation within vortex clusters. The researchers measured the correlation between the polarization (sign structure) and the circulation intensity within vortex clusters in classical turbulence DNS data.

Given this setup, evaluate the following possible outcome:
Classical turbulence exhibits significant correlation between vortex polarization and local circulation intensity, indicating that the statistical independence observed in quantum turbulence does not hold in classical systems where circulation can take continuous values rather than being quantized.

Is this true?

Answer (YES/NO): YES